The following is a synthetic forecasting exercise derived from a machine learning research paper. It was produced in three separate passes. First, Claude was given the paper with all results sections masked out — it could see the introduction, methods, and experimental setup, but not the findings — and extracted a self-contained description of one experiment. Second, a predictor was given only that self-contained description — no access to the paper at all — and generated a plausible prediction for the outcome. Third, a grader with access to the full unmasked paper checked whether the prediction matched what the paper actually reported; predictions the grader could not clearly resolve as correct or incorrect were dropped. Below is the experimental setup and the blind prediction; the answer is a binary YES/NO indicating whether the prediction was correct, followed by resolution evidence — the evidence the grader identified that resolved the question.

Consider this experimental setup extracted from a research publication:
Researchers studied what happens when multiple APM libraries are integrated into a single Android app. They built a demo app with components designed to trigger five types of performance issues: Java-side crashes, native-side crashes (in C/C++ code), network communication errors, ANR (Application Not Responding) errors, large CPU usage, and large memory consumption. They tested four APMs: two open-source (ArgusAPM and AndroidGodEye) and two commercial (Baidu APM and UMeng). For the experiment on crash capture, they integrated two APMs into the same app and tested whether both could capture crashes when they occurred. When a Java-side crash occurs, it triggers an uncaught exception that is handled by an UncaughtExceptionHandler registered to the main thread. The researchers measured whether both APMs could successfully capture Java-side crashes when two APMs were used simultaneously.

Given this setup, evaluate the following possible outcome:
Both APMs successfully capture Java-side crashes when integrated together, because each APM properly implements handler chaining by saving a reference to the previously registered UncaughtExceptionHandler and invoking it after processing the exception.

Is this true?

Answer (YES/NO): NO